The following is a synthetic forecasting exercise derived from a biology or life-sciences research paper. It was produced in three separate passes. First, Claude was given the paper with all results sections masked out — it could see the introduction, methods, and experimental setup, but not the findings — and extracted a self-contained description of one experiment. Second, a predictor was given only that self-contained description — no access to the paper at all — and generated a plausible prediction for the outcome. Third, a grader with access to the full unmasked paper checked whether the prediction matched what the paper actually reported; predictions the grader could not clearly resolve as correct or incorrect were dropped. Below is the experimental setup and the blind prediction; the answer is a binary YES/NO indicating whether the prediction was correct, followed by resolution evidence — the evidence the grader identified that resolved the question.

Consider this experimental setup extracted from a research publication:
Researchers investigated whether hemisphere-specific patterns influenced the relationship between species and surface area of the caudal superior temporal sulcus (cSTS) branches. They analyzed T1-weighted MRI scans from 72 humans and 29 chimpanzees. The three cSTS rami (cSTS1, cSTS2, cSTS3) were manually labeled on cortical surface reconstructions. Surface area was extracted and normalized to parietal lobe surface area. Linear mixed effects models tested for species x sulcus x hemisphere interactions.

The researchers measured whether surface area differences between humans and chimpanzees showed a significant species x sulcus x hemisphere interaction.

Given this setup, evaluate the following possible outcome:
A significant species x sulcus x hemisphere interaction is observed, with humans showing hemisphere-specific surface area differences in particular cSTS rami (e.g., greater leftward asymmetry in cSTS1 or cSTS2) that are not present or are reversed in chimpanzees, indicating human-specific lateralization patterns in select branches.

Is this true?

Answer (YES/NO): NO